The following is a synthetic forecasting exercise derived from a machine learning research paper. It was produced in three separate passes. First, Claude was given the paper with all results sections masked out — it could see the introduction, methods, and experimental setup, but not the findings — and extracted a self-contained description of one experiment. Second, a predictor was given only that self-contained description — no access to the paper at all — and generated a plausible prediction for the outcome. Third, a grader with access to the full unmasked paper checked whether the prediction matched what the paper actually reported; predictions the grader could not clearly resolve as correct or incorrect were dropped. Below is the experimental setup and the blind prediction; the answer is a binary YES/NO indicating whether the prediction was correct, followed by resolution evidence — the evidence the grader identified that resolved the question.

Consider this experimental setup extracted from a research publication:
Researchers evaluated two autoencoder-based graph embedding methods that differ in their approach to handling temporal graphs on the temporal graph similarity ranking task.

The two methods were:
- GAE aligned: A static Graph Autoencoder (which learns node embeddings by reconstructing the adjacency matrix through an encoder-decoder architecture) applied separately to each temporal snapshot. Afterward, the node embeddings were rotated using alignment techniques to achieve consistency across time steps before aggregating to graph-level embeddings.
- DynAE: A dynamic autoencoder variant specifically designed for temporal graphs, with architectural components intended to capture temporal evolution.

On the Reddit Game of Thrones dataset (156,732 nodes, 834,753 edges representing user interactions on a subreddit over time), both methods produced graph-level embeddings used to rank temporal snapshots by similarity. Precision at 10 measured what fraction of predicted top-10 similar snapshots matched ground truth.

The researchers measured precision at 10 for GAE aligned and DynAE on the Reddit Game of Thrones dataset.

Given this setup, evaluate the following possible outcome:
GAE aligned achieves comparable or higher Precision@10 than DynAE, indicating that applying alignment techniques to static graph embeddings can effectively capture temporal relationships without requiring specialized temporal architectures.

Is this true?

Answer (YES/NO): YES